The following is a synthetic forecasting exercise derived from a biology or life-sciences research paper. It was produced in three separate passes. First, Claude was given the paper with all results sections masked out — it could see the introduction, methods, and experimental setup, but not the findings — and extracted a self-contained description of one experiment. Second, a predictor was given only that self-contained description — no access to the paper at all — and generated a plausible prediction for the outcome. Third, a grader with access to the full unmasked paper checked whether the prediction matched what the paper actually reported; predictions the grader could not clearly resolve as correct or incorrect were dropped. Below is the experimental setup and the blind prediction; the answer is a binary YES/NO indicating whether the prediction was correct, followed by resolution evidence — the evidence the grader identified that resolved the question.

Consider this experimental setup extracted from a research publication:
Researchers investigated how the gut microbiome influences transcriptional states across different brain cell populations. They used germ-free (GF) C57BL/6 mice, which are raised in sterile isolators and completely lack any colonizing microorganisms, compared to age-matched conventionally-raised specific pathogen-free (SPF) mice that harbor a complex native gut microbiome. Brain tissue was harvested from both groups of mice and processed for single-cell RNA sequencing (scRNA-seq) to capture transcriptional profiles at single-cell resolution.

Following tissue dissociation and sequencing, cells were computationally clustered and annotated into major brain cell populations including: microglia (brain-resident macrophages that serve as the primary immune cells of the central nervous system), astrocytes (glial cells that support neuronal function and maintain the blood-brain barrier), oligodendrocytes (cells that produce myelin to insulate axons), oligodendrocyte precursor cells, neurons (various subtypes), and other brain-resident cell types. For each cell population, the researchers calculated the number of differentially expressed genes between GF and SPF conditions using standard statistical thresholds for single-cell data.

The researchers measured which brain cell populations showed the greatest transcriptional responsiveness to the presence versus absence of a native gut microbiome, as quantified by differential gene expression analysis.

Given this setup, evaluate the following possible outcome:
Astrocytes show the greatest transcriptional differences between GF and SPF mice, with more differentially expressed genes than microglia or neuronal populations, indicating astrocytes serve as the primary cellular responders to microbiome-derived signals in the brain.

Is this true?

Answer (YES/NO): NO